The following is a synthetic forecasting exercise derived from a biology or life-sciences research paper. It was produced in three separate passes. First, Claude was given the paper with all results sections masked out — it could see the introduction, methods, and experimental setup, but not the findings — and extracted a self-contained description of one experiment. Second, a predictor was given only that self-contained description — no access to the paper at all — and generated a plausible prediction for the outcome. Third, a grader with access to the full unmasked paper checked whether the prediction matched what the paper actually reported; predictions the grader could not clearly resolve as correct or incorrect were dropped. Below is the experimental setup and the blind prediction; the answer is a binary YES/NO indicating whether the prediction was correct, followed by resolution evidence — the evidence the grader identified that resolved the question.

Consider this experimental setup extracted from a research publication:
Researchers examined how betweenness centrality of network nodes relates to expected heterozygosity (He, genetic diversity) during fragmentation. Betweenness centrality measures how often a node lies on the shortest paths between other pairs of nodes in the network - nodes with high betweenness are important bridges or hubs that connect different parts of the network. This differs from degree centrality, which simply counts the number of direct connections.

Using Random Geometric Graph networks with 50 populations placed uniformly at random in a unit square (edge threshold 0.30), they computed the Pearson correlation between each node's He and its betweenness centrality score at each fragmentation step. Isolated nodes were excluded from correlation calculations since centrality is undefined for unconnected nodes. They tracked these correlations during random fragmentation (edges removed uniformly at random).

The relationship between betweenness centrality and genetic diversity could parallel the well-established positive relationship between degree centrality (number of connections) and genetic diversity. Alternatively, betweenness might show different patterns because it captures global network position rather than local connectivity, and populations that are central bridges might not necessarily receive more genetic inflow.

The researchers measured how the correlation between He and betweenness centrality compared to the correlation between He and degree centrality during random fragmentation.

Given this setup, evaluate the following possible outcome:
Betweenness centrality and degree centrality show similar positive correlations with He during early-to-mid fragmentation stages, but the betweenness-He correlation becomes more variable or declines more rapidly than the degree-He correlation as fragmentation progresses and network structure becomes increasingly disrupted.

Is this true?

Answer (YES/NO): NO